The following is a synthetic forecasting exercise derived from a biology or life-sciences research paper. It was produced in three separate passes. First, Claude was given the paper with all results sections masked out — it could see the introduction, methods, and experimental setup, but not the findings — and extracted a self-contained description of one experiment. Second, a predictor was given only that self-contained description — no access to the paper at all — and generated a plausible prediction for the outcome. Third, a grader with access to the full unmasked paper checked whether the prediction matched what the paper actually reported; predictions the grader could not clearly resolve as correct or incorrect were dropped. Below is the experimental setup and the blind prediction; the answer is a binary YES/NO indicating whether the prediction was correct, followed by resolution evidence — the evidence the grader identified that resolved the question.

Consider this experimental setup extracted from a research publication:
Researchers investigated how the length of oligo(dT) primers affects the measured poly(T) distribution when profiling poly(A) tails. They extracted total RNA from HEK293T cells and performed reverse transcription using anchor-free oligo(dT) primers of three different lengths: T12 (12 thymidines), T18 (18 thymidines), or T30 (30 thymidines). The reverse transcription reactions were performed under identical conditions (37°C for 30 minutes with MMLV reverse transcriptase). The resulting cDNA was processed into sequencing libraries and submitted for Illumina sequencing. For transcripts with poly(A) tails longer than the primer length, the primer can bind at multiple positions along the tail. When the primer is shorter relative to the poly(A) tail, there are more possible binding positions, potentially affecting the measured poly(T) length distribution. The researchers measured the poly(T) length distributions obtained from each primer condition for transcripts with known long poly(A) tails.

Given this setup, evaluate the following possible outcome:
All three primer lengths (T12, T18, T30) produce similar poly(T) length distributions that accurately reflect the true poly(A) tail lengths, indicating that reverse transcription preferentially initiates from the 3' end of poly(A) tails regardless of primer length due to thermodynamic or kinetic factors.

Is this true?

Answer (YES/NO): NO